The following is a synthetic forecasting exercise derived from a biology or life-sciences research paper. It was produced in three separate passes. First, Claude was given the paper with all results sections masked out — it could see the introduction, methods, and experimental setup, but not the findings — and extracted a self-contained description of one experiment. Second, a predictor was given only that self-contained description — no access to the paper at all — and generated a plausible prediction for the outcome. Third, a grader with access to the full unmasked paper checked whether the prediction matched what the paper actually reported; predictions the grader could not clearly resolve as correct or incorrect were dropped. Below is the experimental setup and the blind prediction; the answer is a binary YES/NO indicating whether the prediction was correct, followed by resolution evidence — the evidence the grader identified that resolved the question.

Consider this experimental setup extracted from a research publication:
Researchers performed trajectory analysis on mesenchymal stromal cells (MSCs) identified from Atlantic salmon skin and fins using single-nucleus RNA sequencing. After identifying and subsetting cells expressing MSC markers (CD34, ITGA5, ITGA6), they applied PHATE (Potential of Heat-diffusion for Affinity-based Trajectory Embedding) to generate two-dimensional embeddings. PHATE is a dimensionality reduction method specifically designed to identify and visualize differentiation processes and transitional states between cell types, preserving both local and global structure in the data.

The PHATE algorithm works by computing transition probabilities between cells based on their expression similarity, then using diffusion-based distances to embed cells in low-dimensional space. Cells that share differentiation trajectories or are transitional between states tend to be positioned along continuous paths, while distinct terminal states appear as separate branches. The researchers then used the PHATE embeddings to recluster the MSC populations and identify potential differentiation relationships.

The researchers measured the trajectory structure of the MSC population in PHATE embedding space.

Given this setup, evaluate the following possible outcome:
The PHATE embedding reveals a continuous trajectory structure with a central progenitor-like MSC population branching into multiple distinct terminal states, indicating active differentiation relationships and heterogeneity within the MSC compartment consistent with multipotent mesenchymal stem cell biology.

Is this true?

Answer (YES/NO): YES